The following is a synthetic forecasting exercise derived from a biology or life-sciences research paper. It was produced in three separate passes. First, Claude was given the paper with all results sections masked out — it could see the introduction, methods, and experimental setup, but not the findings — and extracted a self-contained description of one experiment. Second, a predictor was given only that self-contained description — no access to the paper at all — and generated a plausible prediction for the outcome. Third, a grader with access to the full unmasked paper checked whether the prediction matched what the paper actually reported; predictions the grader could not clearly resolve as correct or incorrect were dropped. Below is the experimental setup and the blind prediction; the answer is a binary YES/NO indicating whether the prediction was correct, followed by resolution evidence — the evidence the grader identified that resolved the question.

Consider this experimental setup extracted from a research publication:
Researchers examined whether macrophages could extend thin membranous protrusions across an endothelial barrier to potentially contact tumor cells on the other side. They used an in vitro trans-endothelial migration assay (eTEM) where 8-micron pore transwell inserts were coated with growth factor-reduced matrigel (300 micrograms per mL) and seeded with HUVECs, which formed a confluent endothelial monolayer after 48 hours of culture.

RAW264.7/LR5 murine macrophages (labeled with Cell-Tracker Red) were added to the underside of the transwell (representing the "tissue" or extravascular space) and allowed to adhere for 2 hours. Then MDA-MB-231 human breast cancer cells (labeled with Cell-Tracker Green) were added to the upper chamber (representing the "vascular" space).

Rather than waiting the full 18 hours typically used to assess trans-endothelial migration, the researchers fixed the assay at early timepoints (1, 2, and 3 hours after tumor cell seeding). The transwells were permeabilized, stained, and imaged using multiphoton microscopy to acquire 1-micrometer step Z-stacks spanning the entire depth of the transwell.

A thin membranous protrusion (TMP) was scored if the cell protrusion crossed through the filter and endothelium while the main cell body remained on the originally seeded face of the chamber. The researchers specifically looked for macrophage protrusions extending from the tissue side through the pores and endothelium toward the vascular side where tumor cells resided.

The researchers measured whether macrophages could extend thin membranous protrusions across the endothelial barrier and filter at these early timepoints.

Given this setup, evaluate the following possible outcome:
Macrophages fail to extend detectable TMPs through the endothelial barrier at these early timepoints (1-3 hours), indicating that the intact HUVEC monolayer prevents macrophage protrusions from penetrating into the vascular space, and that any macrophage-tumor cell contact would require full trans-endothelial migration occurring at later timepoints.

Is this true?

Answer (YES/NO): NO